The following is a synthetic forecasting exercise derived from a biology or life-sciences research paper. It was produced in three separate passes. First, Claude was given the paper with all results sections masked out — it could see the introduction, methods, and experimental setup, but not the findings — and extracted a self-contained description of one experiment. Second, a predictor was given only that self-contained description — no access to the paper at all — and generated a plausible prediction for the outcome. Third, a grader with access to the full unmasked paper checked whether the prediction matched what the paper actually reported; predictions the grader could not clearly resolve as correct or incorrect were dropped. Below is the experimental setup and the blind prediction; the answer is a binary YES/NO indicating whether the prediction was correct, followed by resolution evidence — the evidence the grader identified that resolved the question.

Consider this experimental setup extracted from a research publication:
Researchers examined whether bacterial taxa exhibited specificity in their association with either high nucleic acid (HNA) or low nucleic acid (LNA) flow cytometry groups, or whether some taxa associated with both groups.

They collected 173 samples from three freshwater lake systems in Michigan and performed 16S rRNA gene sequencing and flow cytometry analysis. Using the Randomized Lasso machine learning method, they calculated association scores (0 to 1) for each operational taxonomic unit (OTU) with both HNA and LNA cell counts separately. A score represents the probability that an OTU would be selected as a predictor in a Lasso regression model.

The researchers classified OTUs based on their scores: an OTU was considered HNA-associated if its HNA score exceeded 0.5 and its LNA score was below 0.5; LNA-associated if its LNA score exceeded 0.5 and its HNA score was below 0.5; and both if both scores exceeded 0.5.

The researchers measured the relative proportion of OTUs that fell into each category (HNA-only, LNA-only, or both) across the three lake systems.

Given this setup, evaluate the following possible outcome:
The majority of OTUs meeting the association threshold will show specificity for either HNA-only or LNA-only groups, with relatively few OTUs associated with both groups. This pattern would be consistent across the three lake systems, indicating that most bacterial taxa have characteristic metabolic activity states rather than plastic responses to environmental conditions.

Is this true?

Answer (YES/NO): NO